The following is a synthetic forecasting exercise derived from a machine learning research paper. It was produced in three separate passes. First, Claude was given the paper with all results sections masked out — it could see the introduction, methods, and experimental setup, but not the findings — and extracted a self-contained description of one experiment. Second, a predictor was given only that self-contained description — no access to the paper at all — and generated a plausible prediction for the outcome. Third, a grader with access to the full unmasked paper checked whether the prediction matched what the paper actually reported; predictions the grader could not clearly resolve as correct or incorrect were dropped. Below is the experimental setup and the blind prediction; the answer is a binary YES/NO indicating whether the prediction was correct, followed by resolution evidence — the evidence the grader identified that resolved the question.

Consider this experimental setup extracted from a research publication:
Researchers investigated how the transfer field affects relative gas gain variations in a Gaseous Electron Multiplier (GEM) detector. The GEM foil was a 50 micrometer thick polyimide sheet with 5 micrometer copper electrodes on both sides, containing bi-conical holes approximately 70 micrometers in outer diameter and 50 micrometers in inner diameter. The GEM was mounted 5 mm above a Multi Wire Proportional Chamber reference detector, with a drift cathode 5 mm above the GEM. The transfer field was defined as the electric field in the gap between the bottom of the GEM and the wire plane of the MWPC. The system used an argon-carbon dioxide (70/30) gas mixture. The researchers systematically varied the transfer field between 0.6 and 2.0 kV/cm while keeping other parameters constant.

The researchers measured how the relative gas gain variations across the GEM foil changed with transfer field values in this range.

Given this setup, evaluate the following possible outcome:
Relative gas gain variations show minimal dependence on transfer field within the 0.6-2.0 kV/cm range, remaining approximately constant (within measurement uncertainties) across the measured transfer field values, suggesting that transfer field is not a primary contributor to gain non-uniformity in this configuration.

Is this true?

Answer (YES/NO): NO